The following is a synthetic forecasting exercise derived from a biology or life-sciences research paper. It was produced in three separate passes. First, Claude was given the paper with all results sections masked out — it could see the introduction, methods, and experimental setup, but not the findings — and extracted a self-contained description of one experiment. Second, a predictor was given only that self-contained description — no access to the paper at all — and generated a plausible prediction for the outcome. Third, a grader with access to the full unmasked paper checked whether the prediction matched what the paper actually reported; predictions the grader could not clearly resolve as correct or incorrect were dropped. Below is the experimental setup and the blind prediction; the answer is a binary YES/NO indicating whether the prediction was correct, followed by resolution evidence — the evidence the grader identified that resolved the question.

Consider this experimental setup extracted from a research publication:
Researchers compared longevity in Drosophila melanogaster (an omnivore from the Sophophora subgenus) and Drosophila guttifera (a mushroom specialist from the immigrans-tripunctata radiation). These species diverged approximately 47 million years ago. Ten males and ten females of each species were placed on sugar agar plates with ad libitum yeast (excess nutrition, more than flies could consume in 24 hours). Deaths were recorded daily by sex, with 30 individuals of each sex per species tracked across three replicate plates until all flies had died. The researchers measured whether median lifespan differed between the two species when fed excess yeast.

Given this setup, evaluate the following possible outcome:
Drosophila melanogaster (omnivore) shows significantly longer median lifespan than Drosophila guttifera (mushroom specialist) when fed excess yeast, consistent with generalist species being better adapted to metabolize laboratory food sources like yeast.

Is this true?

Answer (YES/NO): NO